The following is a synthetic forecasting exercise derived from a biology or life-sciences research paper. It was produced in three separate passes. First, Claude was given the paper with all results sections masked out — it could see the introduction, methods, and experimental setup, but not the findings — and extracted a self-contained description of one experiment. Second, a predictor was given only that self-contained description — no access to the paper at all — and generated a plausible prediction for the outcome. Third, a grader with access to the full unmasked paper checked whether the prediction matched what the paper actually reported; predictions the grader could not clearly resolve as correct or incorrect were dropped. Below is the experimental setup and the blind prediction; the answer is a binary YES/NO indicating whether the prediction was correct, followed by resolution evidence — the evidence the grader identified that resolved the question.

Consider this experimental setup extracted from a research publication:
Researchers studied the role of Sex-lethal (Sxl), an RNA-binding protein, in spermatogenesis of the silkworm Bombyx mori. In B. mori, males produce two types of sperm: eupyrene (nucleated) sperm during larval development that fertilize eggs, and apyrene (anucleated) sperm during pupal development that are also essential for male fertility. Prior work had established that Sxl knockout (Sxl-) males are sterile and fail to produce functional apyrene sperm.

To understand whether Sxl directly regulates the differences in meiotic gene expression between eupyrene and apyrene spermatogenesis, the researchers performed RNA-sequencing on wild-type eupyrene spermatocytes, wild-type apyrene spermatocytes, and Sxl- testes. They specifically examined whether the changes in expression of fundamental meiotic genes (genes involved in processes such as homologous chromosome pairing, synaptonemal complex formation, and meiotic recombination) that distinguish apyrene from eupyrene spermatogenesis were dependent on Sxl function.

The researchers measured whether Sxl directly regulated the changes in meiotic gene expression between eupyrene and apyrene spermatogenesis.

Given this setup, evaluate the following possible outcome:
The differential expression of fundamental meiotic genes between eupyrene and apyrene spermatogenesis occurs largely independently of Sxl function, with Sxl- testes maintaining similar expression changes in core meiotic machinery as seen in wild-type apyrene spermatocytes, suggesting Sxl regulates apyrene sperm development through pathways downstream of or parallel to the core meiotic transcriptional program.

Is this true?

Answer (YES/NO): NO